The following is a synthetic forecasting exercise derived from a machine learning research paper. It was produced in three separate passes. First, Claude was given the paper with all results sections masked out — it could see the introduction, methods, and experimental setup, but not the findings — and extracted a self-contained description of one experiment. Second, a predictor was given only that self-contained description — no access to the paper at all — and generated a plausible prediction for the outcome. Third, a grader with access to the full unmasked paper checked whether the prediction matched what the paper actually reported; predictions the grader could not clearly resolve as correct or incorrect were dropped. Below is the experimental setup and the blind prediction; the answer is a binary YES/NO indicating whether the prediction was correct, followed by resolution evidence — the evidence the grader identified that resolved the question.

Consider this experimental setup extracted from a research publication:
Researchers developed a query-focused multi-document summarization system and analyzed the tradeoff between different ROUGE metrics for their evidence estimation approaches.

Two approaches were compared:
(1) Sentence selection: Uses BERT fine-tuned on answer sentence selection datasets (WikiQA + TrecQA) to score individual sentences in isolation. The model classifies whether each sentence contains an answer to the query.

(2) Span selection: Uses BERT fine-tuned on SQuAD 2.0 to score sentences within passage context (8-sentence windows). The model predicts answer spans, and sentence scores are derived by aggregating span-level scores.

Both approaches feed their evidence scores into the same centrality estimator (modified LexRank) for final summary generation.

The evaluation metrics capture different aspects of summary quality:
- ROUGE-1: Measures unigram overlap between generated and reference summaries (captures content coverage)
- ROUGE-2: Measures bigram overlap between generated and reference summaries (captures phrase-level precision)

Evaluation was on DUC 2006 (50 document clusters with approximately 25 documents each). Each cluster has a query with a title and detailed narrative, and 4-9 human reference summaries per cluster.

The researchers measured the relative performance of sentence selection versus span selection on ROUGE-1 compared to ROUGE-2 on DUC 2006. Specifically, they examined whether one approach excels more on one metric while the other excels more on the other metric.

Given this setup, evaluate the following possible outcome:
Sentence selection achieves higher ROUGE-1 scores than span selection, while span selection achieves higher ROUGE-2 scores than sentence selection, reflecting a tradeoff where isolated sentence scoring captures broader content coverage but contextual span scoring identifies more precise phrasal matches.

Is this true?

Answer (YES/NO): NO